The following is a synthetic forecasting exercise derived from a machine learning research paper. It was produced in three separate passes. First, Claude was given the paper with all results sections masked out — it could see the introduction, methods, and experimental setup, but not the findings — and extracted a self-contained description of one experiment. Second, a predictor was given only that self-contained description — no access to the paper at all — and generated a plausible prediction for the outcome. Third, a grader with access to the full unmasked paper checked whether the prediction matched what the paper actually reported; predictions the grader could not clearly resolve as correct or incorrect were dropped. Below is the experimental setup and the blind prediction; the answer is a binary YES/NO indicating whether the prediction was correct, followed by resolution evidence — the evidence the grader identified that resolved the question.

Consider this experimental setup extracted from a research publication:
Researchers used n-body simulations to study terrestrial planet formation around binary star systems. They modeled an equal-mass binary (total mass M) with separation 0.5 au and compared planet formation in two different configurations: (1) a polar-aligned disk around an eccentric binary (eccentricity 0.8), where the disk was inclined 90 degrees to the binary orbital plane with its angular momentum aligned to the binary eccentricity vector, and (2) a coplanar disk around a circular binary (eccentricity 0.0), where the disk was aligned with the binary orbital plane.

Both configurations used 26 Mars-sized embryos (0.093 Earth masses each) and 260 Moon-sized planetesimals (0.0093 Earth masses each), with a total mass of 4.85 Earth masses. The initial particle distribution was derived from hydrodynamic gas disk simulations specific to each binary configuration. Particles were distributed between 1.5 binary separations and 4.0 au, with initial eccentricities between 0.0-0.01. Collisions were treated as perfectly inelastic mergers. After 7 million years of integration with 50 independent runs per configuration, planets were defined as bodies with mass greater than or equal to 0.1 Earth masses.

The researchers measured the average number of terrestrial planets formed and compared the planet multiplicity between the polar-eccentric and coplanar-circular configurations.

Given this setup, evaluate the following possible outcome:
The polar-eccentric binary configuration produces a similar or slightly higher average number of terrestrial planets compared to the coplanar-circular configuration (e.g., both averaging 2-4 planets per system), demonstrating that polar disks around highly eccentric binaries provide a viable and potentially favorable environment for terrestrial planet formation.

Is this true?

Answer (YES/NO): NO